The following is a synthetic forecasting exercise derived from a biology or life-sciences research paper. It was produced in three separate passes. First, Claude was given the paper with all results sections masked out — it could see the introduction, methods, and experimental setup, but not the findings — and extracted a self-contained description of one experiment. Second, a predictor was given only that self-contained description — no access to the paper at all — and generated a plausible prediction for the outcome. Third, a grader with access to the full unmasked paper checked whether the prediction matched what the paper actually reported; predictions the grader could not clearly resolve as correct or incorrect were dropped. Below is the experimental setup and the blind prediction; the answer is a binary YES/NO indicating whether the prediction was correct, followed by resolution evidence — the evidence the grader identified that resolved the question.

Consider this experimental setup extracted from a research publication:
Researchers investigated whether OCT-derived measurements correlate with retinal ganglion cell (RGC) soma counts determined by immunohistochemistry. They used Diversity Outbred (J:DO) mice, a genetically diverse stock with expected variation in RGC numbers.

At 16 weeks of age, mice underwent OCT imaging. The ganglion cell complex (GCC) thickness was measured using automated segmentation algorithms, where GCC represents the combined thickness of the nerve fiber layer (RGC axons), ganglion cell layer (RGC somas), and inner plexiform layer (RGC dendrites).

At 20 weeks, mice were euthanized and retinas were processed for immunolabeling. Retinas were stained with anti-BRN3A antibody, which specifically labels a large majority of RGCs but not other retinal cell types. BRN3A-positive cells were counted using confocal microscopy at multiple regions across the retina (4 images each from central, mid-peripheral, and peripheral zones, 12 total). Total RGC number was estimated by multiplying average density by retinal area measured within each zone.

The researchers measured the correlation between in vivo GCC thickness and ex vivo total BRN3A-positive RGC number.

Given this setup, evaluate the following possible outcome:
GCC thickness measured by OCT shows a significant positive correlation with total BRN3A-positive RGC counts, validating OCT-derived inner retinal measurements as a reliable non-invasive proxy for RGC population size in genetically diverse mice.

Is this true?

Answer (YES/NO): YES